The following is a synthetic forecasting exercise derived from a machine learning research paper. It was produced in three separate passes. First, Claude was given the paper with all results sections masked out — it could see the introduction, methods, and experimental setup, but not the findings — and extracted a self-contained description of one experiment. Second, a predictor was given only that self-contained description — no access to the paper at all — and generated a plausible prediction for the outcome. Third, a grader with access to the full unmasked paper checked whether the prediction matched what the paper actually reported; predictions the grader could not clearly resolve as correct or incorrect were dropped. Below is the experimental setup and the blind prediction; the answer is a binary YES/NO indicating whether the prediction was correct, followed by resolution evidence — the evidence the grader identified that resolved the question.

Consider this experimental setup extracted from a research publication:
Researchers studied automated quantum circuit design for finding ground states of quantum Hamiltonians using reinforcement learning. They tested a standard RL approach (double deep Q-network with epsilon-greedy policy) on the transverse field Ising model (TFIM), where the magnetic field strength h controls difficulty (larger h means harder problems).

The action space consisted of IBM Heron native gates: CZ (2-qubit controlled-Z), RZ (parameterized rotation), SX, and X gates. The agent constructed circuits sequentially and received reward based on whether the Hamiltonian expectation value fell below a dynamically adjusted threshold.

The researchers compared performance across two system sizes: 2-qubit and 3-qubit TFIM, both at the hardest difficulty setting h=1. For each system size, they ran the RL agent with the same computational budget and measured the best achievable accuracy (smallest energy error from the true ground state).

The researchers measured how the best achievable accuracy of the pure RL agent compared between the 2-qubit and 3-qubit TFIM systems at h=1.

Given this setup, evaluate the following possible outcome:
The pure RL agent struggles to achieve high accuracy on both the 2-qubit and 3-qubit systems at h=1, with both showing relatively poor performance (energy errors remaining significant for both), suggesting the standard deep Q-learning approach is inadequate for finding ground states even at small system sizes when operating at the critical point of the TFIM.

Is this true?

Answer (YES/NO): YES